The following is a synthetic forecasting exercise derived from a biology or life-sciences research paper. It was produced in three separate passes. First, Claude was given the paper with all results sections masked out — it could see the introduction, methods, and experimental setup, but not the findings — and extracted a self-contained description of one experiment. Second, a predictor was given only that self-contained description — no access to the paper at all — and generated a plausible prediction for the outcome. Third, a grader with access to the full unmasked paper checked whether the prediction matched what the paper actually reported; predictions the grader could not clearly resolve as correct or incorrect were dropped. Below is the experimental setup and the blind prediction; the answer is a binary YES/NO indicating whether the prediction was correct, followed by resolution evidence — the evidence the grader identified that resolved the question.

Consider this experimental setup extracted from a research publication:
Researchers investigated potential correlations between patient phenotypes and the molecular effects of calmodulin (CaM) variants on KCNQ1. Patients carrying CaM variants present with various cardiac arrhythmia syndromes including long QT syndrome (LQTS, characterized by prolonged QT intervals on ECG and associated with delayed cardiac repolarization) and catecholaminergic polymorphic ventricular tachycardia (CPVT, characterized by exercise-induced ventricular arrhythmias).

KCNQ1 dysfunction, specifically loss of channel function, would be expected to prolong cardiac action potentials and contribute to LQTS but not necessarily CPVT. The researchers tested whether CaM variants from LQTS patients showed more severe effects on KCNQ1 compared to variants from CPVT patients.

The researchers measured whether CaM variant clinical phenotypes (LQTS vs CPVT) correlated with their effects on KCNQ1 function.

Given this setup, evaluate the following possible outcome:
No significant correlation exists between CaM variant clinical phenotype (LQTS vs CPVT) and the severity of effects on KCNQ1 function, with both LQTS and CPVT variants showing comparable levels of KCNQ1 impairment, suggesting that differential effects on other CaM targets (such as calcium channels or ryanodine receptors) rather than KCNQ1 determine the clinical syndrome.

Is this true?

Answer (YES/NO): NO